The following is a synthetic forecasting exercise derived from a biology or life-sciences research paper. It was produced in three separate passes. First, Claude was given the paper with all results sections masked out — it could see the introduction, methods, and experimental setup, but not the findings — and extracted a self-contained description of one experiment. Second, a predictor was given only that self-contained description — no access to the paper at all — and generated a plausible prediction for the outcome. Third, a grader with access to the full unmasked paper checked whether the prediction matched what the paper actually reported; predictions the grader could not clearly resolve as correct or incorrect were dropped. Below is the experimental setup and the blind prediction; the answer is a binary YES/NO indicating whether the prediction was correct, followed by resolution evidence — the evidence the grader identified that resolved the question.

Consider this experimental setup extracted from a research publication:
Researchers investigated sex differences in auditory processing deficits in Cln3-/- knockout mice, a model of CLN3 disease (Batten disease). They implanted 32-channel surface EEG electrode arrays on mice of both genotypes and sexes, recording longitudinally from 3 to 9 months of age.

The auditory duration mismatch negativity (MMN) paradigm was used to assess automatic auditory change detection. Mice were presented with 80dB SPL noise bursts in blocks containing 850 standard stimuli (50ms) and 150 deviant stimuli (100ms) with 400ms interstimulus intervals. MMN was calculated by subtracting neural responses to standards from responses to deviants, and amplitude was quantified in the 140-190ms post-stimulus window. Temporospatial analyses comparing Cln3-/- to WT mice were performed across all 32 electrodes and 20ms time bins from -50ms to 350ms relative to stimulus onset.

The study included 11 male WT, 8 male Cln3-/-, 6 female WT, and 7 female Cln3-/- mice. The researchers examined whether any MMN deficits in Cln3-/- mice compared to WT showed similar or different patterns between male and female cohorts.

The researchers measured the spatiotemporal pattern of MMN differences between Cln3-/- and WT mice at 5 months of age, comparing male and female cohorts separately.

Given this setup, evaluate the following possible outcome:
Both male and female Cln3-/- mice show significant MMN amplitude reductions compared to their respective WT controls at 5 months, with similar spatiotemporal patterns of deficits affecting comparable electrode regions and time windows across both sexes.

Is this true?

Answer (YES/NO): NO